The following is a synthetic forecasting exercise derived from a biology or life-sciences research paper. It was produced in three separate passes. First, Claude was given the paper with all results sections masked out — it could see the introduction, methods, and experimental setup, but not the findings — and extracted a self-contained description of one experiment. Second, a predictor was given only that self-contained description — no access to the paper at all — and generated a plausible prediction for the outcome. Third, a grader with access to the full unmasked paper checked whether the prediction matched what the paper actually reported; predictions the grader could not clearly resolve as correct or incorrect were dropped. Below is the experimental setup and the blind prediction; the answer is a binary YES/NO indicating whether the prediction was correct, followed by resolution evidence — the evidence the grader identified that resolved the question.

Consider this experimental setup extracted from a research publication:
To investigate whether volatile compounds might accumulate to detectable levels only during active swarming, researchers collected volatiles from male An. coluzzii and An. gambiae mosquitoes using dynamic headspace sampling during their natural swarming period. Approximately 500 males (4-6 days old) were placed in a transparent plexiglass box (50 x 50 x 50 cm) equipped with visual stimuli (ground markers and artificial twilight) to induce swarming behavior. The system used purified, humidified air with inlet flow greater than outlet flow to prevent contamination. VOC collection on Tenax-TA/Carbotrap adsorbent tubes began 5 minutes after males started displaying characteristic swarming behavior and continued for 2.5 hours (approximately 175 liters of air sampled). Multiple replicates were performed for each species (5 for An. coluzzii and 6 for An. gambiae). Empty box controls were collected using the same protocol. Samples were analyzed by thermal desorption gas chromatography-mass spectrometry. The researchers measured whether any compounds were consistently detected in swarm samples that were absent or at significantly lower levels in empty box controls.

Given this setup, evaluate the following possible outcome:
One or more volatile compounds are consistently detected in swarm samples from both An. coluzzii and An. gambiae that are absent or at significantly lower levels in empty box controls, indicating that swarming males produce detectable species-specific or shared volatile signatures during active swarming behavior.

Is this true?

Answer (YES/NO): NO